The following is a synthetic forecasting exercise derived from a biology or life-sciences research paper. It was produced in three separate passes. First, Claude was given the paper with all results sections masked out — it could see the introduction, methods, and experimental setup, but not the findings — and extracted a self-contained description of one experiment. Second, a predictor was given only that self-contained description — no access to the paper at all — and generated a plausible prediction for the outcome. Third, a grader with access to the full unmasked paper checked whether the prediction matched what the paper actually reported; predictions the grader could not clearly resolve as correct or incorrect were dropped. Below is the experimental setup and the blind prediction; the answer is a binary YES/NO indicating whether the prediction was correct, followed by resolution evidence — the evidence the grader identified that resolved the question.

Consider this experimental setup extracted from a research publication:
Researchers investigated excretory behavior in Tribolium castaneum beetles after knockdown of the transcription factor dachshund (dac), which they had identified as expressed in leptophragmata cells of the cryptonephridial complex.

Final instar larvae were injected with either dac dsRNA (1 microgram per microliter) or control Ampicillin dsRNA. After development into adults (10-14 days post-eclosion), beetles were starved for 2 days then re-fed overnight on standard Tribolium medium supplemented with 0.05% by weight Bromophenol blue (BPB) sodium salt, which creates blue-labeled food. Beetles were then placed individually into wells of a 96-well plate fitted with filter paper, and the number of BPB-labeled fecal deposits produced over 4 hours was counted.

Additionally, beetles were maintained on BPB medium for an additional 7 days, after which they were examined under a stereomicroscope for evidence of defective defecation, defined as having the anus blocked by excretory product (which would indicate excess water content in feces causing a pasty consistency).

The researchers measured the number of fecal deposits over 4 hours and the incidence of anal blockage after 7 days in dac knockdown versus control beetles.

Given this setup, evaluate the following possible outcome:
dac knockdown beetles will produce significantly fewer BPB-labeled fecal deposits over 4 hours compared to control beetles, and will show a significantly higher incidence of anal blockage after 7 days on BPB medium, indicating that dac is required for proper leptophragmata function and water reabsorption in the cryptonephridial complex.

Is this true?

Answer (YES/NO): YES